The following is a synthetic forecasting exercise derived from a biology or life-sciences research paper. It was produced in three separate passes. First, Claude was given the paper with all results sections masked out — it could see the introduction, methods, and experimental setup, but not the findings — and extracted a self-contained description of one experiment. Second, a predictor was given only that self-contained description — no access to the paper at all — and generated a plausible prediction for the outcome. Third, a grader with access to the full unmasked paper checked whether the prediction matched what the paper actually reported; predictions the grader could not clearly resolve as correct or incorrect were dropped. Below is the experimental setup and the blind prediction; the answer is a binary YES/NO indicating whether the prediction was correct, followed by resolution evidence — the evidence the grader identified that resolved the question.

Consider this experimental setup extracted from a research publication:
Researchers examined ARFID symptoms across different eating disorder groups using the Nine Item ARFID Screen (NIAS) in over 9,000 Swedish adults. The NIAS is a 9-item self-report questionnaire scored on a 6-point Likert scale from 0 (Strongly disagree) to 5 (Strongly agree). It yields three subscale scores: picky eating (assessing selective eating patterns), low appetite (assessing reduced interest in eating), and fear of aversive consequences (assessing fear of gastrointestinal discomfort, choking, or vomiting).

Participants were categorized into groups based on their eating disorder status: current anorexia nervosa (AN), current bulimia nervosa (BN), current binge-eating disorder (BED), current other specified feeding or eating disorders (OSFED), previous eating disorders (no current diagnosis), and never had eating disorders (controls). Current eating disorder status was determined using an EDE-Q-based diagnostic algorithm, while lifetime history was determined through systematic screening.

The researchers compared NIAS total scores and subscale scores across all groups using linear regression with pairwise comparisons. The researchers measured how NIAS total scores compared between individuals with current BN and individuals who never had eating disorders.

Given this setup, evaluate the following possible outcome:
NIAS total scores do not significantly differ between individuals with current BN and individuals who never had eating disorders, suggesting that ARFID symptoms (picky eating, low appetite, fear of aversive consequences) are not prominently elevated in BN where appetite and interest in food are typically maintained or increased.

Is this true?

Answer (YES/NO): NO